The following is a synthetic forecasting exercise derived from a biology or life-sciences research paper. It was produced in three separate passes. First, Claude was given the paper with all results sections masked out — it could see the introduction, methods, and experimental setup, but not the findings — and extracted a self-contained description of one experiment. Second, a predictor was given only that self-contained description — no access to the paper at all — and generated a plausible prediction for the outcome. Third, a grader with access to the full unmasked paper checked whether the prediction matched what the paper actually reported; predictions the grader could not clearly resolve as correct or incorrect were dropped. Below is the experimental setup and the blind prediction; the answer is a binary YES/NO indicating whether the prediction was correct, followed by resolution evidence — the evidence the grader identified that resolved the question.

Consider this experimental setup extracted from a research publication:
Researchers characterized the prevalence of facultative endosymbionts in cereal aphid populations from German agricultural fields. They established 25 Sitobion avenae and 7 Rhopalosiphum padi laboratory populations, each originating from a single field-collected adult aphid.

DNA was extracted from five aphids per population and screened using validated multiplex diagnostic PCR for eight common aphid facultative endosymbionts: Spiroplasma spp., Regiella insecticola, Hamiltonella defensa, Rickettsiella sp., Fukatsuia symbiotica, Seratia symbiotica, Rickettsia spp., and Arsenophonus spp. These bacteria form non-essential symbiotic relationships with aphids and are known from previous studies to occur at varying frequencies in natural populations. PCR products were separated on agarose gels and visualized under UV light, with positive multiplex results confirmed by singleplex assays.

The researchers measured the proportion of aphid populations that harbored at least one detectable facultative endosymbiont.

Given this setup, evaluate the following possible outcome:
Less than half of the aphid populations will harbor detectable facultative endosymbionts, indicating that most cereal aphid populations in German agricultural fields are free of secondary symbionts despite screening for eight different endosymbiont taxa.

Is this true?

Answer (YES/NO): NO